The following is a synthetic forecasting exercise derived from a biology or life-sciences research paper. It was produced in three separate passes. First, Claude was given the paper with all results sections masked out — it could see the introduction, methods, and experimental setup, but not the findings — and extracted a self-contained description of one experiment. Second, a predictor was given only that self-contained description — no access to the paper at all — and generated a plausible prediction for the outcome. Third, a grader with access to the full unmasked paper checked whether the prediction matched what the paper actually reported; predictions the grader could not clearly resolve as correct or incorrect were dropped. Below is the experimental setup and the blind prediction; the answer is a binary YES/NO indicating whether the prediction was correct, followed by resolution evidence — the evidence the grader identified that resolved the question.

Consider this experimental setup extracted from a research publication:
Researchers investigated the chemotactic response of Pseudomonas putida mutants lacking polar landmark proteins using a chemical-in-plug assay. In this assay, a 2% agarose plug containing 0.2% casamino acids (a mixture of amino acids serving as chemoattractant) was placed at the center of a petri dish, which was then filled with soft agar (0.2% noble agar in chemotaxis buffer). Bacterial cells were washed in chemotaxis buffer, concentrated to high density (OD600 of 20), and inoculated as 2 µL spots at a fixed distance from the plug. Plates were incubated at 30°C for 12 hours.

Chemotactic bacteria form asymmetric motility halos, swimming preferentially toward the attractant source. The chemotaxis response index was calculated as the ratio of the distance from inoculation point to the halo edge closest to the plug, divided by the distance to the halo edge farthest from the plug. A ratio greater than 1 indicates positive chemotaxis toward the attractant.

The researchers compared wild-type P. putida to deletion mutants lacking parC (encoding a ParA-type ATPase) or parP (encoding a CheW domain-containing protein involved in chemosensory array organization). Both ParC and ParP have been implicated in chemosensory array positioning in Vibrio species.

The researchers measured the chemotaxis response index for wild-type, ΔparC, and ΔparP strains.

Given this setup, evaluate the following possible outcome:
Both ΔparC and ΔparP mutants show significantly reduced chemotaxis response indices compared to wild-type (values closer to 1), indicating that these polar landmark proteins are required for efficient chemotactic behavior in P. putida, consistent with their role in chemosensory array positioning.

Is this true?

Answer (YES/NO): YES